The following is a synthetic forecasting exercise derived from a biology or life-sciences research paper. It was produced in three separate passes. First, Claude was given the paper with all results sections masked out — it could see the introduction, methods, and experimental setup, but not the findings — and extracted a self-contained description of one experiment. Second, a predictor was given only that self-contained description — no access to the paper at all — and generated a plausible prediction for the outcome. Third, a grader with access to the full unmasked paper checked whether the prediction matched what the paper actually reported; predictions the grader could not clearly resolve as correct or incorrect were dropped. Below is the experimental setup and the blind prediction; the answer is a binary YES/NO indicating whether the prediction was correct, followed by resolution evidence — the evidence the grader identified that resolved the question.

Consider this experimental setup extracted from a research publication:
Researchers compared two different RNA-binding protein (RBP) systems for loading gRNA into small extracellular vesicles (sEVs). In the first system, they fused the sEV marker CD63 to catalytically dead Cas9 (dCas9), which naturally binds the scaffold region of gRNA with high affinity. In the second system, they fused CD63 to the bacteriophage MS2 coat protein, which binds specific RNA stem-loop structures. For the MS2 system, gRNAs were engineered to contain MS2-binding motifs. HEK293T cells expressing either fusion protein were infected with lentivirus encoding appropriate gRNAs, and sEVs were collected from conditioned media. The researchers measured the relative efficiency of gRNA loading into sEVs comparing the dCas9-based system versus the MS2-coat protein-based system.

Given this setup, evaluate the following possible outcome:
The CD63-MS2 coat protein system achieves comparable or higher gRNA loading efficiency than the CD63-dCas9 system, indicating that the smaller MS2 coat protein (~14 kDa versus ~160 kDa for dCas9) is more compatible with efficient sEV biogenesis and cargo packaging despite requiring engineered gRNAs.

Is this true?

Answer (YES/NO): NO